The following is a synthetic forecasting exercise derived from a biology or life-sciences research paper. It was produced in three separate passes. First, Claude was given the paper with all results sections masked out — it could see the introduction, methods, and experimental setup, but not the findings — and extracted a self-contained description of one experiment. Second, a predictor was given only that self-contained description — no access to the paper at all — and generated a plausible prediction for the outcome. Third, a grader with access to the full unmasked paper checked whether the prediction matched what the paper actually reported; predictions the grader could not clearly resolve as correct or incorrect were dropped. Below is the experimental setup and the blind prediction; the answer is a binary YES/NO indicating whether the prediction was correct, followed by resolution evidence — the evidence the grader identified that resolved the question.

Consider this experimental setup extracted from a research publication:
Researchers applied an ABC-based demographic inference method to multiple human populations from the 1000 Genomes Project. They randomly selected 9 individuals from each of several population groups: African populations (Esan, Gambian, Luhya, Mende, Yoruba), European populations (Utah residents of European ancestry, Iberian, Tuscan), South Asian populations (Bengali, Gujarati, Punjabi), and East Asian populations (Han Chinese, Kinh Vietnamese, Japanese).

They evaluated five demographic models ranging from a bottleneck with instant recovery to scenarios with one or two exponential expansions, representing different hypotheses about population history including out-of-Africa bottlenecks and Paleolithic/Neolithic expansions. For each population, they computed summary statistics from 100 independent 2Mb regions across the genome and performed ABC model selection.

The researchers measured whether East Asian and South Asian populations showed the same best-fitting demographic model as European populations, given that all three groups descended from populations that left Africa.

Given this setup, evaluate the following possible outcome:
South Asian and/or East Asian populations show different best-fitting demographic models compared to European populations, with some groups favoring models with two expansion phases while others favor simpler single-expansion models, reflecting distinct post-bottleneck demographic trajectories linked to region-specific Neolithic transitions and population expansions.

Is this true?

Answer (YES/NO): NO